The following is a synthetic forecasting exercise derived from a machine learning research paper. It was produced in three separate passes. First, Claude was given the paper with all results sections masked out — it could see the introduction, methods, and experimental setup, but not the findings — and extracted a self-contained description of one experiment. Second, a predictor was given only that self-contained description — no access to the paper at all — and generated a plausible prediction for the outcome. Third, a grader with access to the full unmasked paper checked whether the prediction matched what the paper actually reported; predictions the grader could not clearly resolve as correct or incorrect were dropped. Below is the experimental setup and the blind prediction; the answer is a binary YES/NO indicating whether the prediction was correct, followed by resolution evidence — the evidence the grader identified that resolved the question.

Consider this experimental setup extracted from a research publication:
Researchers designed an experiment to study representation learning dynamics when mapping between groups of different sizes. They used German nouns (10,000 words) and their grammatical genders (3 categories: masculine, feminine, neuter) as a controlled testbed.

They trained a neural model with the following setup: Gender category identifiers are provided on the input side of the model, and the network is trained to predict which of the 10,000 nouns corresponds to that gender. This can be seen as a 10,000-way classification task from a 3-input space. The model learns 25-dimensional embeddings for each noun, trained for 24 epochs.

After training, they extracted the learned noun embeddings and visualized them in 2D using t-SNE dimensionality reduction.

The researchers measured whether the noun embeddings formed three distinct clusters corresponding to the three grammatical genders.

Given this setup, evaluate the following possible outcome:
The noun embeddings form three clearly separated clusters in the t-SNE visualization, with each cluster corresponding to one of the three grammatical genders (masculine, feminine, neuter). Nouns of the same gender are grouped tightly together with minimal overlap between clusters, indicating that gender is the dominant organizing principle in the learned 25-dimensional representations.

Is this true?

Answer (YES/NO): NO